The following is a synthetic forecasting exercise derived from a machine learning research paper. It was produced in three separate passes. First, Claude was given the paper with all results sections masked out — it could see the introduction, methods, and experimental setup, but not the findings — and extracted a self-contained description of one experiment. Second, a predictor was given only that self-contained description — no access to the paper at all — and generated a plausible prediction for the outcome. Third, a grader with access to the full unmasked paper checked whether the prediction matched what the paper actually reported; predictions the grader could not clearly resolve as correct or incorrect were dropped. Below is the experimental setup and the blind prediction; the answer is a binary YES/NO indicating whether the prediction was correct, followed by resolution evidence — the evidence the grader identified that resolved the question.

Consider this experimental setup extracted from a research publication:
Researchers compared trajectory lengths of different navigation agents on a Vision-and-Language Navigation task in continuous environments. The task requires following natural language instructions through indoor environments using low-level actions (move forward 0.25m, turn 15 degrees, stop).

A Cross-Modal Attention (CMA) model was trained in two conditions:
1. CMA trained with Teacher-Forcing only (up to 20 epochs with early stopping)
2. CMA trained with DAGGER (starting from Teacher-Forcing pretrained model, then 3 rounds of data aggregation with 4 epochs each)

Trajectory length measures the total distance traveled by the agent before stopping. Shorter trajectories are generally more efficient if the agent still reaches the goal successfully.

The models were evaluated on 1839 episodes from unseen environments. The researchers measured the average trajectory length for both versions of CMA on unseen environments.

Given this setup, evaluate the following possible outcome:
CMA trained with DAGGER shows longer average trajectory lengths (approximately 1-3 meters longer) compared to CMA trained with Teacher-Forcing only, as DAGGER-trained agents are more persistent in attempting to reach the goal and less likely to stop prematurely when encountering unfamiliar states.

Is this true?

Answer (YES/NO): NO